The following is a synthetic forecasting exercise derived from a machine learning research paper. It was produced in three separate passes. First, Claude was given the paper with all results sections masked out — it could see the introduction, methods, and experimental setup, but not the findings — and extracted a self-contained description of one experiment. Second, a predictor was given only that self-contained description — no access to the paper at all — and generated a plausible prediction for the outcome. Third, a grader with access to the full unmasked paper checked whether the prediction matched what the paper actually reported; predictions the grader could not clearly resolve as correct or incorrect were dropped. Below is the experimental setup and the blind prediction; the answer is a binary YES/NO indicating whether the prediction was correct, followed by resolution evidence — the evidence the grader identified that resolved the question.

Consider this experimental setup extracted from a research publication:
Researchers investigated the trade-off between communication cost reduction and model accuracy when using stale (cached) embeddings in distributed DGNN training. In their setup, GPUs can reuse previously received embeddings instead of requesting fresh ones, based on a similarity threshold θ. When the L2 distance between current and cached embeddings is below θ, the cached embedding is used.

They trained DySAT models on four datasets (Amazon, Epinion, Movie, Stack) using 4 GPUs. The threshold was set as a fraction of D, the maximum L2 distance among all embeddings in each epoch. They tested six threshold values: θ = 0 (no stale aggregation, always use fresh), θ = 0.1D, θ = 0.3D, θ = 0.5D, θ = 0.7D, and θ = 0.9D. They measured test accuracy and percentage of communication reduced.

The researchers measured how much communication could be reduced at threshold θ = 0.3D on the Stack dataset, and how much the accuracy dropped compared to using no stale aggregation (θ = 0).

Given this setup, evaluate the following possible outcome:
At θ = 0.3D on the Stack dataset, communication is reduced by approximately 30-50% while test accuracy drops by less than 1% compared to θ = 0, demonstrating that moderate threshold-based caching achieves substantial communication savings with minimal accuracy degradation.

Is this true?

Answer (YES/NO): NO